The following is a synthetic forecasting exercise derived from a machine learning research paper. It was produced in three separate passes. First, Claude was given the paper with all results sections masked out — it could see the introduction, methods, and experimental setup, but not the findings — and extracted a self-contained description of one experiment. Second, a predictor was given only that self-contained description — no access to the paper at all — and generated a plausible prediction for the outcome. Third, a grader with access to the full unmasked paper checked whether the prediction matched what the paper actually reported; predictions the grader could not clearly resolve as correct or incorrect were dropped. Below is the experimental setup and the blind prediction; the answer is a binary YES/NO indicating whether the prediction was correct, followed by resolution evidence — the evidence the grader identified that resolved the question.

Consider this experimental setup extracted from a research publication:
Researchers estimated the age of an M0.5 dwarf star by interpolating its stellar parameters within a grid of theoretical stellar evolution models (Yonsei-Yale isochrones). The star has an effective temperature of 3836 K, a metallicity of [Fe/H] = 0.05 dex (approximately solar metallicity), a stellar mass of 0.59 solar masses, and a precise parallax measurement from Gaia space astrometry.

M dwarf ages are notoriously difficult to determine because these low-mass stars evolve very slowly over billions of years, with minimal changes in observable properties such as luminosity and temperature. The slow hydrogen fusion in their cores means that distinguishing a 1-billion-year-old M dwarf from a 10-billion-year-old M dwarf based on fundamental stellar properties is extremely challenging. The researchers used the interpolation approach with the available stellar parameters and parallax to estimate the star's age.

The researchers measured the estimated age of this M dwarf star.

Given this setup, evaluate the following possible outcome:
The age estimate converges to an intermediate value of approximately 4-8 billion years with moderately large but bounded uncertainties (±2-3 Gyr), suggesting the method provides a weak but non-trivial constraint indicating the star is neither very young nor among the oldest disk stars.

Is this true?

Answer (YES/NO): NO